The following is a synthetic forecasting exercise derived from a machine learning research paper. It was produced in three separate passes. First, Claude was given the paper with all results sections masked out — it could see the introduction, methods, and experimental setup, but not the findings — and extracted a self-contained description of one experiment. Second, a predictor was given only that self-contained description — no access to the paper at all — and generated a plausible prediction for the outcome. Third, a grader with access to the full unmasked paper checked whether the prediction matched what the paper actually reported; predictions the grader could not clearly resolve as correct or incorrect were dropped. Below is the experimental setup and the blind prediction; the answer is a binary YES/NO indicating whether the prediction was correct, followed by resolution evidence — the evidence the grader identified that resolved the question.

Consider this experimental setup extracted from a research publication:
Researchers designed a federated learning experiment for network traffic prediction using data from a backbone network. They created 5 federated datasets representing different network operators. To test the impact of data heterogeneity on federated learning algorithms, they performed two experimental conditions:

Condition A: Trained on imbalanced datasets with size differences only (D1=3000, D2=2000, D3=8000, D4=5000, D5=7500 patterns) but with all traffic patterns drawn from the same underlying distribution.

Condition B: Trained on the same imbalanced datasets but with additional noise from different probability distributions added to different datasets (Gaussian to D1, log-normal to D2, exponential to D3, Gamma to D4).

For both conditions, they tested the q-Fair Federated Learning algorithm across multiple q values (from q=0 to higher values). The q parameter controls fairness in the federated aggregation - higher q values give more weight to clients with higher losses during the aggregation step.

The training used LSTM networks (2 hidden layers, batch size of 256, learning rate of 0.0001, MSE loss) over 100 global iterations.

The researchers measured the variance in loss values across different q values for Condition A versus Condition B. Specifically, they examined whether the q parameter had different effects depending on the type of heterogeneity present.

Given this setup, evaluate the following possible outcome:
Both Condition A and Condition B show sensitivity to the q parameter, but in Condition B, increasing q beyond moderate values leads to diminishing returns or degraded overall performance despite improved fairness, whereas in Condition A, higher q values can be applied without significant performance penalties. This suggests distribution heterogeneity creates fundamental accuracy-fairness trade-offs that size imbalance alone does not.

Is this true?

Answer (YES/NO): NO